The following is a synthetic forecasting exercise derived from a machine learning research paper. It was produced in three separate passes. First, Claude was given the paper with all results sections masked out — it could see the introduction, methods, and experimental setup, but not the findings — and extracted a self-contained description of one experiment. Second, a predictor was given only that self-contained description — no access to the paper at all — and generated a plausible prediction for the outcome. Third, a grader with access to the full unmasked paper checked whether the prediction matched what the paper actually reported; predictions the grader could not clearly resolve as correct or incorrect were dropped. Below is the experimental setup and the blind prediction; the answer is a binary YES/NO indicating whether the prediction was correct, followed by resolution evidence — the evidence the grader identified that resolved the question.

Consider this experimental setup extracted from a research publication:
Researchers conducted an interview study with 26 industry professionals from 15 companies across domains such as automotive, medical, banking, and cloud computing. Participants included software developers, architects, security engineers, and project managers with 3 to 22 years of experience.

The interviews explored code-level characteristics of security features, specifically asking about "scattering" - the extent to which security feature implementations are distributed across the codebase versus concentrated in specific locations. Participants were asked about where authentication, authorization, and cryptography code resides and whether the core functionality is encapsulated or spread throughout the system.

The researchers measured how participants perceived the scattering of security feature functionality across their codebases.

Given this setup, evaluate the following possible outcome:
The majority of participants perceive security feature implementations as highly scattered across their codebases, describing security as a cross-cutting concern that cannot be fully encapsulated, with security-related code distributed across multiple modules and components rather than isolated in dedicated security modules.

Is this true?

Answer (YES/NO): NO